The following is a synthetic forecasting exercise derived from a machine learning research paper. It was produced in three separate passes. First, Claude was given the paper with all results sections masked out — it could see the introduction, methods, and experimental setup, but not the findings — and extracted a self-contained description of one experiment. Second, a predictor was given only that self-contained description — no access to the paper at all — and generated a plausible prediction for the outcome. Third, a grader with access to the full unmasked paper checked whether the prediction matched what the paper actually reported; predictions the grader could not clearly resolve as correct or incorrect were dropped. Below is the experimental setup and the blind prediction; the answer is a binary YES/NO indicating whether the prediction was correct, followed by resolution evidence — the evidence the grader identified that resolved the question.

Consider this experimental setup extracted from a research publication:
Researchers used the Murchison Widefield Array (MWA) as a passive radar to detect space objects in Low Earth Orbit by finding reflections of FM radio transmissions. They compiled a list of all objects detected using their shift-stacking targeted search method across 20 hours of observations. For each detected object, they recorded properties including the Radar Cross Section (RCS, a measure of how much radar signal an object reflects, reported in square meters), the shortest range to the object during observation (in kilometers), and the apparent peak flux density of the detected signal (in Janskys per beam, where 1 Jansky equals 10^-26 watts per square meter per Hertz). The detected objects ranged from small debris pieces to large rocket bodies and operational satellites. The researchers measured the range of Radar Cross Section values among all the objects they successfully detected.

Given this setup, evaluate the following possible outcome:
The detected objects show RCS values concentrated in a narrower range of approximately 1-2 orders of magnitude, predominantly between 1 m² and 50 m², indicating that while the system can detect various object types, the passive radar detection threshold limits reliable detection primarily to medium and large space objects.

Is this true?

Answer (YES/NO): NO